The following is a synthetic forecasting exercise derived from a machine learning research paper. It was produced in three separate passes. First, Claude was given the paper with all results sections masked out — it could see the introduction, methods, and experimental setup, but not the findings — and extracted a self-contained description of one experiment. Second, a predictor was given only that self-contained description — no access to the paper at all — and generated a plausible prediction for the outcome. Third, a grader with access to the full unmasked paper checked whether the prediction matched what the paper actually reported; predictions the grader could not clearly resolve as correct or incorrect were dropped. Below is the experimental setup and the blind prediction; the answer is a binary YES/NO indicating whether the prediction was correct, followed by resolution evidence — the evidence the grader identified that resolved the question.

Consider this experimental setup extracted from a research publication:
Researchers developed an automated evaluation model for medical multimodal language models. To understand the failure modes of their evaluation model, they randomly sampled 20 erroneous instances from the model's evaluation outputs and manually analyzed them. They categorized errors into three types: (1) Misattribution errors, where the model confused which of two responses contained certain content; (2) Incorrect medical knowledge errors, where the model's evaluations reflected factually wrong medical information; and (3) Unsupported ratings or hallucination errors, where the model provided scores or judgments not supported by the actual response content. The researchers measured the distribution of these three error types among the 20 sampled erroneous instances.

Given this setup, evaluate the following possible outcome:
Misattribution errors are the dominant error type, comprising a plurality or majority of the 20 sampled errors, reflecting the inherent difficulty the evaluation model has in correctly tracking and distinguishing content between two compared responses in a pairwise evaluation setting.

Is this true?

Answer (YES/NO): NO